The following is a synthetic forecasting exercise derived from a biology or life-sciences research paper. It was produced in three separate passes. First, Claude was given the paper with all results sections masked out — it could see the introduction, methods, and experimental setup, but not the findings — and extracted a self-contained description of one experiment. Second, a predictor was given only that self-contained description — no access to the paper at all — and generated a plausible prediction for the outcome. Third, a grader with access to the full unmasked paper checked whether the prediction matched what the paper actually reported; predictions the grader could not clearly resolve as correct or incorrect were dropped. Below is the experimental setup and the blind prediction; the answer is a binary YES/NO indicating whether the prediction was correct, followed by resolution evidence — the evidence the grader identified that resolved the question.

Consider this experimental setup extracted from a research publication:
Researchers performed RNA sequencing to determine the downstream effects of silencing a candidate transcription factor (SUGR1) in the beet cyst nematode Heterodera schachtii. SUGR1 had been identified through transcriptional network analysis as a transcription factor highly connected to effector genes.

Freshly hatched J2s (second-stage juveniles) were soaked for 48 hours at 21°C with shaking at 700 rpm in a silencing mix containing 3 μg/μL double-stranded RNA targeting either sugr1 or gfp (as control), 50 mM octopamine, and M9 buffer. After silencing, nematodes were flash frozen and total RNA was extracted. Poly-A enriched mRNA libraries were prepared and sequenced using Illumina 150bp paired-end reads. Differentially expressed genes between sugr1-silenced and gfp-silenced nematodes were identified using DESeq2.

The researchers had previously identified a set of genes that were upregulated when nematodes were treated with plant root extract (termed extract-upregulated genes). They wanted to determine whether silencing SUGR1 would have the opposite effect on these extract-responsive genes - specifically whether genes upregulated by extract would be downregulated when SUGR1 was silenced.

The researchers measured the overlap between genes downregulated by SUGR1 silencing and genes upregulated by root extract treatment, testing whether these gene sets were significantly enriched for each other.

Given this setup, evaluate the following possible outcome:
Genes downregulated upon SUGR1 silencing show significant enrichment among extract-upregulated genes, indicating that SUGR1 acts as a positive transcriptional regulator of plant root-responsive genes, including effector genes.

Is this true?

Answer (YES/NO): YES